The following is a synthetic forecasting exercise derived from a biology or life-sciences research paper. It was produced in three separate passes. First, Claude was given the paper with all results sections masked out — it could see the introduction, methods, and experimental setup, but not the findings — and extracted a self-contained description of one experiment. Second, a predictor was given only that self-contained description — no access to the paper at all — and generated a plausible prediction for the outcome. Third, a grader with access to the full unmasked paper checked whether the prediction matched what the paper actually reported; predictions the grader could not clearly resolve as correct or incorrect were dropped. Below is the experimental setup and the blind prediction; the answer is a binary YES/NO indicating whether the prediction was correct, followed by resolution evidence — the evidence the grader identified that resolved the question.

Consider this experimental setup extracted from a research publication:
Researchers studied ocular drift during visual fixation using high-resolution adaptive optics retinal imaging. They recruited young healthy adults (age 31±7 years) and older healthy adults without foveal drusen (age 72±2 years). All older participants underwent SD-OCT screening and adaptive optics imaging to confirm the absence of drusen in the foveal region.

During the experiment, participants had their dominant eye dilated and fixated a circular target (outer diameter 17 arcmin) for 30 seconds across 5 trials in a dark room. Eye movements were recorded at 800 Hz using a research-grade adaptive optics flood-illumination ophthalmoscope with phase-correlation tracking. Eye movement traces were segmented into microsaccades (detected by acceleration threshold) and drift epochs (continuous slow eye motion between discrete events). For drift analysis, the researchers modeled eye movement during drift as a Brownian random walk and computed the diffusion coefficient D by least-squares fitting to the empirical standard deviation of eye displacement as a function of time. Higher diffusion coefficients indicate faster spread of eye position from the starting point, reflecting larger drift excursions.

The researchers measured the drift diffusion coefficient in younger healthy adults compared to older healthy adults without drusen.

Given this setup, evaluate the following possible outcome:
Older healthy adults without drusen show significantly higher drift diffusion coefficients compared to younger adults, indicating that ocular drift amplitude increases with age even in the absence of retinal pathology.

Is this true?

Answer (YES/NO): NO